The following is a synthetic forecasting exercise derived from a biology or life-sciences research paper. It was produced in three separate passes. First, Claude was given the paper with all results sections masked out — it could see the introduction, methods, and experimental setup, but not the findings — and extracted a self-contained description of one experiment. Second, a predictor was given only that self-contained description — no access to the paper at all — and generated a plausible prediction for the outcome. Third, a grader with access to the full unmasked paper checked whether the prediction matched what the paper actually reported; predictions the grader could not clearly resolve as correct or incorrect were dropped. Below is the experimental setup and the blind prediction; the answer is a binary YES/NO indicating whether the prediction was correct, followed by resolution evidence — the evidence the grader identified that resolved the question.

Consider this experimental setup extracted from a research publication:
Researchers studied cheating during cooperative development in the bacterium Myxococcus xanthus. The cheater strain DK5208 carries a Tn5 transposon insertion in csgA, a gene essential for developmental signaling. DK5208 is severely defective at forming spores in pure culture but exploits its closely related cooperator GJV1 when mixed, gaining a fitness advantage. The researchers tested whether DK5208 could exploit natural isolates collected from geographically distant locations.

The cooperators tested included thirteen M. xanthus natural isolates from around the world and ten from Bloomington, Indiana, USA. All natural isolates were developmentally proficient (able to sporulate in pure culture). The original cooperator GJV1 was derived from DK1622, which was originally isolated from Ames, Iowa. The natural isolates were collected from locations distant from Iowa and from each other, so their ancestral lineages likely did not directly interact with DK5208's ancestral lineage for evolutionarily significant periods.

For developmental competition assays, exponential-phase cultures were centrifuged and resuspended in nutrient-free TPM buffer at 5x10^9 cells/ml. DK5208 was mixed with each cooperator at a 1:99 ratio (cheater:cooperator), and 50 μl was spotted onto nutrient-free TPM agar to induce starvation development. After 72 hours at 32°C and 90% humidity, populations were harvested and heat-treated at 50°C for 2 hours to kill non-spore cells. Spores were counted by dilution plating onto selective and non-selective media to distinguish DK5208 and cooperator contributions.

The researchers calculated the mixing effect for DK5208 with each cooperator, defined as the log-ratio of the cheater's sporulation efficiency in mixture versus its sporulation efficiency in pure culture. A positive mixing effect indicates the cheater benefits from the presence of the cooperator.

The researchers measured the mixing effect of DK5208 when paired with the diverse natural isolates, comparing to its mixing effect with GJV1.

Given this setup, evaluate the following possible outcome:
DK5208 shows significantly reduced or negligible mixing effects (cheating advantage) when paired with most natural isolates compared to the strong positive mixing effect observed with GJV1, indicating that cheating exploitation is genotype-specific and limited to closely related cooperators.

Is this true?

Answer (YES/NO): YES